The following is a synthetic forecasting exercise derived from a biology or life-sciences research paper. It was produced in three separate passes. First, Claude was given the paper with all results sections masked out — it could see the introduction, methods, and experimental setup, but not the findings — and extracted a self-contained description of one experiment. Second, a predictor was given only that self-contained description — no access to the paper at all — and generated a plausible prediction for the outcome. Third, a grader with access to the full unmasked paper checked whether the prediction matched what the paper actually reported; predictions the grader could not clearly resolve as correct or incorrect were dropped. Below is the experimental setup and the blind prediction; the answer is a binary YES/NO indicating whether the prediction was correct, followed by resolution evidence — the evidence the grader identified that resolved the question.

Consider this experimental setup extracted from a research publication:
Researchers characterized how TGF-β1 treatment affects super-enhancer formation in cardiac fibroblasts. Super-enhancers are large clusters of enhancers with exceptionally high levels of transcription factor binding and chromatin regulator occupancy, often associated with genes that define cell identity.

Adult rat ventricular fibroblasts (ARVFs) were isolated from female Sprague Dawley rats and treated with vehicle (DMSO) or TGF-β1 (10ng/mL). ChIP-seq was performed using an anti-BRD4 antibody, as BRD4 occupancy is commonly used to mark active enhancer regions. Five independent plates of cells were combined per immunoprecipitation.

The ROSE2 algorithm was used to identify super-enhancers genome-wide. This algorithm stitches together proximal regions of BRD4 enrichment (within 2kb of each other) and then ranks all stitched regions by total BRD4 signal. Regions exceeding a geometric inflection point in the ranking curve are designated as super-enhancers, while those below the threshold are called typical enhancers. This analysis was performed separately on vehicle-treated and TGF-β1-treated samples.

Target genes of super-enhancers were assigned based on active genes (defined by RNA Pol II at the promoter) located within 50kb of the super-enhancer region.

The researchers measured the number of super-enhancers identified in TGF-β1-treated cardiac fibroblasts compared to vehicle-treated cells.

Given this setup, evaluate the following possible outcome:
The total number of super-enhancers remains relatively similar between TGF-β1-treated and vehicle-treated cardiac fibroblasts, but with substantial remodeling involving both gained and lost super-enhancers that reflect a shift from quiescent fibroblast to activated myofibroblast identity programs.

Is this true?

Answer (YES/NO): NO